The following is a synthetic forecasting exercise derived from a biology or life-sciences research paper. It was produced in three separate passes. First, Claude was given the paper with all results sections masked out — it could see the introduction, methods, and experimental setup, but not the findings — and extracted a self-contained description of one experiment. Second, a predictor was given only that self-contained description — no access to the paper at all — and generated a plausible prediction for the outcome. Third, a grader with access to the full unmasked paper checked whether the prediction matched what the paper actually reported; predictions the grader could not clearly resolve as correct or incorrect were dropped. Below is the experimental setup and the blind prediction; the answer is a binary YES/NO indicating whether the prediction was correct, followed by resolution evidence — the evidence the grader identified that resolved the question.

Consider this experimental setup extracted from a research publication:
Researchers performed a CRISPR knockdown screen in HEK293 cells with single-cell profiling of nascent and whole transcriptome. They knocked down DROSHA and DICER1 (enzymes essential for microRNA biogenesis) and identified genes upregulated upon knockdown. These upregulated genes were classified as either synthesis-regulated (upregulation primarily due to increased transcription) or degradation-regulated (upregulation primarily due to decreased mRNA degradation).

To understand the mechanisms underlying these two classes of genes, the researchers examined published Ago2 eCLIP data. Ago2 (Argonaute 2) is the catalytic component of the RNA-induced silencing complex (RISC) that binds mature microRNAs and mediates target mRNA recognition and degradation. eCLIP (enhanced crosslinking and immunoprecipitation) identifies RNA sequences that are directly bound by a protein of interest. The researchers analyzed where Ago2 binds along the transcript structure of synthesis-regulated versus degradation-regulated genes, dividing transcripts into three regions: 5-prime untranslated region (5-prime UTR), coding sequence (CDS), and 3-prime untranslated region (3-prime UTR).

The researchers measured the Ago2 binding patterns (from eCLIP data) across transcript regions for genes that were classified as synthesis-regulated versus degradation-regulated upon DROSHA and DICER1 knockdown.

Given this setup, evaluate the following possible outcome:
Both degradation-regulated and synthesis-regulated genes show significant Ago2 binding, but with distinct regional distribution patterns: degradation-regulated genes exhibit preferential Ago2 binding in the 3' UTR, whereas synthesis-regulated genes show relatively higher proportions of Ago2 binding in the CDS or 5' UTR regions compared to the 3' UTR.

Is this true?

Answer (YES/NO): NO